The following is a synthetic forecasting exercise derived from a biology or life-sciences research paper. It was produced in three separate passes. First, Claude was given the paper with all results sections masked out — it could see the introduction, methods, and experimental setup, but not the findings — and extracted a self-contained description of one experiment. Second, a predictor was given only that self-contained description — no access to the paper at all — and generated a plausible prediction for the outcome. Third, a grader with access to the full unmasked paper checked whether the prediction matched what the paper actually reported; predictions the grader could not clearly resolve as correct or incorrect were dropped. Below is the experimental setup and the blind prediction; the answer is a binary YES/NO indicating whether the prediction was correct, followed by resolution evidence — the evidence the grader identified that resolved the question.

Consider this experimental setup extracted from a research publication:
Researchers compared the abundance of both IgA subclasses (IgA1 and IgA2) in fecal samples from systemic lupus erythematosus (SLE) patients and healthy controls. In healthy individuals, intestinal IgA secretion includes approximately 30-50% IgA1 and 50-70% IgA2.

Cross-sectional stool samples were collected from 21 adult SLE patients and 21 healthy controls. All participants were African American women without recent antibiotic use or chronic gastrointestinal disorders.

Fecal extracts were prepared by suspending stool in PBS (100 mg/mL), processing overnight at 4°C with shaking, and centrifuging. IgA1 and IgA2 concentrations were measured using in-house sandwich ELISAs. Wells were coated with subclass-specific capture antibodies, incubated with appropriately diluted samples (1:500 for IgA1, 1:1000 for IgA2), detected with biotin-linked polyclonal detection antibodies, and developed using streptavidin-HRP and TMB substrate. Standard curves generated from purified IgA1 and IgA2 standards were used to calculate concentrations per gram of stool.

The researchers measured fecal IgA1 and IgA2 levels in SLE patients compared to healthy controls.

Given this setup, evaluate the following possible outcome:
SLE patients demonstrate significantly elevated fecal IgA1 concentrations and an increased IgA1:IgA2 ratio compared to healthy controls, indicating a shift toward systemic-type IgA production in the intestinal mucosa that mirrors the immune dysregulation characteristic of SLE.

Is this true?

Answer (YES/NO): NO